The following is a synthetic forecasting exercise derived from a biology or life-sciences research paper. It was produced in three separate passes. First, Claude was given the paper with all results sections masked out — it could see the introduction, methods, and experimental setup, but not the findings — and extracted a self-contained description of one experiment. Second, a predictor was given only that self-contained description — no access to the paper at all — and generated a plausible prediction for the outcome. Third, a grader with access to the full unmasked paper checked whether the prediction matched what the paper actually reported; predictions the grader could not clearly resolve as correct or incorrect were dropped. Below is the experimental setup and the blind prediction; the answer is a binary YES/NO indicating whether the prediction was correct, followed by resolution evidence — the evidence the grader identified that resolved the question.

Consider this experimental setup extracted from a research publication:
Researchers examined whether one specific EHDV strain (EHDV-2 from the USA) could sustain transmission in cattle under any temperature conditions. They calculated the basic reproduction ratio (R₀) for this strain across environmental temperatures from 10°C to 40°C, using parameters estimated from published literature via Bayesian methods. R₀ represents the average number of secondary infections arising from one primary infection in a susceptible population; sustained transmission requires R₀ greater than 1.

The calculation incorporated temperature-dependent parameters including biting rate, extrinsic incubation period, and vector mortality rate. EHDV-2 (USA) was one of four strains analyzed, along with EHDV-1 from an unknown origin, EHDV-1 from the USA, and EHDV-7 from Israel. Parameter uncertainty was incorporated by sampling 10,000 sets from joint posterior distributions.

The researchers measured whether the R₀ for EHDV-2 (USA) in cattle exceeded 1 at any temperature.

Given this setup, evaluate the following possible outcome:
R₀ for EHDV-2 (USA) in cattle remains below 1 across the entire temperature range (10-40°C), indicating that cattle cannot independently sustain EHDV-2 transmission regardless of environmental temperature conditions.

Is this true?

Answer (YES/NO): YES